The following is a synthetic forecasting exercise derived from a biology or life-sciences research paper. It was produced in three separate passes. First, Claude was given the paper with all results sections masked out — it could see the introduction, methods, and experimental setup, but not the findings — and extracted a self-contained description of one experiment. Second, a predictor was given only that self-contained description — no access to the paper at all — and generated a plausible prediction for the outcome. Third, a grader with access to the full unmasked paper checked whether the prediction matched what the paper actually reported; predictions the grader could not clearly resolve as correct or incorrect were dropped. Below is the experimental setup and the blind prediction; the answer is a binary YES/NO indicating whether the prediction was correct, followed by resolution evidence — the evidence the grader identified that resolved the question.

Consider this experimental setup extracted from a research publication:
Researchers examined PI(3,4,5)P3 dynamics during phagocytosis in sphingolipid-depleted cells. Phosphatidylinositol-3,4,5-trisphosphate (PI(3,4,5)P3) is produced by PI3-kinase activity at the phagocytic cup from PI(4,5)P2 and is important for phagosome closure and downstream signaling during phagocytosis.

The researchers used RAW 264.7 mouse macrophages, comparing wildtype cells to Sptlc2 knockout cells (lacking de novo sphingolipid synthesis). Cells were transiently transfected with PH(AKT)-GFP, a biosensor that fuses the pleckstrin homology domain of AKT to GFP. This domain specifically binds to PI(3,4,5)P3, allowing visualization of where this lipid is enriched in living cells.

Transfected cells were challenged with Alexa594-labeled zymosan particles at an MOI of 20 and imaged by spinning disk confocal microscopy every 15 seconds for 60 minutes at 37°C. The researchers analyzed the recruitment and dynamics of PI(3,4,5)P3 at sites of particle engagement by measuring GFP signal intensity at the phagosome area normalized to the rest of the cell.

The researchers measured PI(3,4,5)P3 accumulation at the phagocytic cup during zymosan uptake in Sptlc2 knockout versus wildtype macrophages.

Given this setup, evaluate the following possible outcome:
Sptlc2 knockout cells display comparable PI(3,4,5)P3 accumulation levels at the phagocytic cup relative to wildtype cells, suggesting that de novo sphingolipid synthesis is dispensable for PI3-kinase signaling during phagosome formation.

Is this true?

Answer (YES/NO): NO